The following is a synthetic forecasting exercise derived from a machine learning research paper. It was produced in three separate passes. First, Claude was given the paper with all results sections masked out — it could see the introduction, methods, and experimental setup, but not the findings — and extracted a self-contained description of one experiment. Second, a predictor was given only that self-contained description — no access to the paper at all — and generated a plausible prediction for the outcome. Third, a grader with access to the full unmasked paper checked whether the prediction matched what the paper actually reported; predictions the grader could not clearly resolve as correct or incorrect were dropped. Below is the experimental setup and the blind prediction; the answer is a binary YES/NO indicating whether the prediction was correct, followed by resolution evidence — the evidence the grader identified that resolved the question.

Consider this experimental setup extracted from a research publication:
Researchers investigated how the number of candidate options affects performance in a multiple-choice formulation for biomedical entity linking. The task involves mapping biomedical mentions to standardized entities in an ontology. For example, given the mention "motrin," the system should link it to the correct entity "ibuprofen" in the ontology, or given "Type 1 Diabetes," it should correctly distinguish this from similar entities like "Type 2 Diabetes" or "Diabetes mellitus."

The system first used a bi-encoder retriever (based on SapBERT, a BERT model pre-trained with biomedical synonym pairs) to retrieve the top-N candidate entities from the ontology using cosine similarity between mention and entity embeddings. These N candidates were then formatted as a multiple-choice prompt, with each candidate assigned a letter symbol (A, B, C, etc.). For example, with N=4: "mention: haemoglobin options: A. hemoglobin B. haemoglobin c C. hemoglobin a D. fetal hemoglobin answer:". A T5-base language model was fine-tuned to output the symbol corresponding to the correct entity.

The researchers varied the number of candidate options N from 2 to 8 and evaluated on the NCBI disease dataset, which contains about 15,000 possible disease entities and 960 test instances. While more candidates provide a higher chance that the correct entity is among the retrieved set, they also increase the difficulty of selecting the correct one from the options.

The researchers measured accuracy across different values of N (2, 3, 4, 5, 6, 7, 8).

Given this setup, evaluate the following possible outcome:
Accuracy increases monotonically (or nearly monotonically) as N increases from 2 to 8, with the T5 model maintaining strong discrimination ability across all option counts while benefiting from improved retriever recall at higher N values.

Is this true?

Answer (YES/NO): NO